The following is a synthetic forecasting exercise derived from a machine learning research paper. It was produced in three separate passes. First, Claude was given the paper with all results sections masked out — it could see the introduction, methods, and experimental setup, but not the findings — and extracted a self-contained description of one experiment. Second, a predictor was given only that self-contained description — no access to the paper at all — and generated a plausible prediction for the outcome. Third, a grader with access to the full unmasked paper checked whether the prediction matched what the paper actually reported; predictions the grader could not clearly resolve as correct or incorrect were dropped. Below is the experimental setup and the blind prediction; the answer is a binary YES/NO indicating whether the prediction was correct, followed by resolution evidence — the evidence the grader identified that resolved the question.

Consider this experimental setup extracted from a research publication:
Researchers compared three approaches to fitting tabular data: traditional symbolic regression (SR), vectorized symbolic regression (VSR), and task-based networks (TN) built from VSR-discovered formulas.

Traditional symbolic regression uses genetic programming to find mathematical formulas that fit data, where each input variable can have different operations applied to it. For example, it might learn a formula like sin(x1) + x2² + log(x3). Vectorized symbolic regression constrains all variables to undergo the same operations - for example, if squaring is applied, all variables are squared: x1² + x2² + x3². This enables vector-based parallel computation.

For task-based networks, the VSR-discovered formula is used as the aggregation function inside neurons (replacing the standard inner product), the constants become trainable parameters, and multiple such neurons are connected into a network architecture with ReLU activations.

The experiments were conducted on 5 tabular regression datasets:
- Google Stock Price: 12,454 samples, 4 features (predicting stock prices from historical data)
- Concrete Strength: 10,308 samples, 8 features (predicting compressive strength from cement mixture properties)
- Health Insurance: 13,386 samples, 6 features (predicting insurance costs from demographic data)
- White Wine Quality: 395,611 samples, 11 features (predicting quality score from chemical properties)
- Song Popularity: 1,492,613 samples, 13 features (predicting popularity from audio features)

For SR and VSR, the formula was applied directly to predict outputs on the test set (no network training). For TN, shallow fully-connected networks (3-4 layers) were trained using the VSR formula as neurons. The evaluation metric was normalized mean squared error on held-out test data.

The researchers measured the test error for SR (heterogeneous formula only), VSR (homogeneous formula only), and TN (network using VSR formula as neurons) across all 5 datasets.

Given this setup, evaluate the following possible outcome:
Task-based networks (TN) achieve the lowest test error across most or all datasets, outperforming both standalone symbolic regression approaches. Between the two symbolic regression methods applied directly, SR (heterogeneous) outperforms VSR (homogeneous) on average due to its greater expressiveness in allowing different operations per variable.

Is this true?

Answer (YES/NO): YES